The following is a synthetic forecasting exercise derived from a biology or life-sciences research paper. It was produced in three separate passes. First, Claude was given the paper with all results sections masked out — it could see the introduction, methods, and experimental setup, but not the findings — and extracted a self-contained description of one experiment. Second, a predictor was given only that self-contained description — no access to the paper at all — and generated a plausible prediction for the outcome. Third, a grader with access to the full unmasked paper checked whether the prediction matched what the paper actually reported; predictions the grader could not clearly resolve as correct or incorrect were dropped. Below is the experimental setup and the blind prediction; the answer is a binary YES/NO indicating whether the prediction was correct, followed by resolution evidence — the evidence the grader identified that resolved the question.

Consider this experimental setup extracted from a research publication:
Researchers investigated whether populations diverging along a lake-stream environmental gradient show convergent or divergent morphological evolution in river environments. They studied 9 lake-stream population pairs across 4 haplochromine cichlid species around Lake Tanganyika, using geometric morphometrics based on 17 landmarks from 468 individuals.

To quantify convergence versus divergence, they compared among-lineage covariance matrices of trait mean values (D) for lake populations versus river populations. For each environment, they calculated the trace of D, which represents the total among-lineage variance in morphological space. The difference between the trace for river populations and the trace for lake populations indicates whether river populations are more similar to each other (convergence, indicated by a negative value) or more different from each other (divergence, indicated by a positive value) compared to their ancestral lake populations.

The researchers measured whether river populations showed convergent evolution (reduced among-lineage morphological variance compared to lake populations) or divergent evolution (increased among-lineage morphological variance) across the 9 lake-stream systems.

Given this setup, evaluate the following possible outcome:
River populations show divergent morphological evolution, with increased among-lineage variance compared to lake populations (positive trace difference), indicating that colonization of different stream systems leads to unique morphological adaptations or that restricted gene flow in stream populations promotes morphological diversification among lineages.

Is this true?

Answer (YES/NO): NO